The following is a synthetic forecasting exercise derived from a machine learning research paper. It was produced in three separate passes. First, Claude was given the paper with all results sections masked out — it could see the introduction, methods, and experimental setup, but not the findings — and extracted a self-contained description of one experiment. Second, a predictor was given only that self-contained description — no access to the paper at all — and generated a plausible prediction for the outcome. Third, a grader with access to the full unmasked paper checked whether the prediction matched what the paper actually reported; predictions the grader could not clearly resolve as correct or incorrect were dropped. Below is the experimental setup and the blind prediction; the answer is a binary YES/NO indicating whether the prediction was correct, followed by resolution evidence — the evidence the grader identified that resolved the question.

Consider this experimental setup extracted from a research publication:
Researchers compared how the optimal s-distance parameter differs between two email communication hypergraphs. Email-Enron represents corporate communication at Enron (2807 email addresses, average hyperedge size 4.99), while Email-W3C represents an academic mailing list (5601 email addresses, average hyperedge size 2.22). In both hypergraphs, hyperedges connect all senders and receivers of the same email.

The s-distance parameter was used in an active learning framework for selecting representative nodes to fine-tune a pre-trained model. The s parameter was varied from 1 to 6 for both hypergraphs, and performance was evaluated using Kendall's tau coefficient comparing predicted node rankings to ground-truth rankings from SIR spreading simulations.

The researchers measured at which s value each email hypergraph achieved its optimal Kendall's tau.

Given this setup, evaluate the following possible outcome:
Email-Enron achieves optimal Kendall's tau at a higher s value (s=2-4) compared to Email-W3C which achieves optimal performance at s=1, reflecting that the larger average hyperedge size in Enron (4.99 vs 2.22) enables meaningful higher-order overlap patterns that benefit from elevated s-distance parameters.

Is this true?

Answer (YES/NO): NO